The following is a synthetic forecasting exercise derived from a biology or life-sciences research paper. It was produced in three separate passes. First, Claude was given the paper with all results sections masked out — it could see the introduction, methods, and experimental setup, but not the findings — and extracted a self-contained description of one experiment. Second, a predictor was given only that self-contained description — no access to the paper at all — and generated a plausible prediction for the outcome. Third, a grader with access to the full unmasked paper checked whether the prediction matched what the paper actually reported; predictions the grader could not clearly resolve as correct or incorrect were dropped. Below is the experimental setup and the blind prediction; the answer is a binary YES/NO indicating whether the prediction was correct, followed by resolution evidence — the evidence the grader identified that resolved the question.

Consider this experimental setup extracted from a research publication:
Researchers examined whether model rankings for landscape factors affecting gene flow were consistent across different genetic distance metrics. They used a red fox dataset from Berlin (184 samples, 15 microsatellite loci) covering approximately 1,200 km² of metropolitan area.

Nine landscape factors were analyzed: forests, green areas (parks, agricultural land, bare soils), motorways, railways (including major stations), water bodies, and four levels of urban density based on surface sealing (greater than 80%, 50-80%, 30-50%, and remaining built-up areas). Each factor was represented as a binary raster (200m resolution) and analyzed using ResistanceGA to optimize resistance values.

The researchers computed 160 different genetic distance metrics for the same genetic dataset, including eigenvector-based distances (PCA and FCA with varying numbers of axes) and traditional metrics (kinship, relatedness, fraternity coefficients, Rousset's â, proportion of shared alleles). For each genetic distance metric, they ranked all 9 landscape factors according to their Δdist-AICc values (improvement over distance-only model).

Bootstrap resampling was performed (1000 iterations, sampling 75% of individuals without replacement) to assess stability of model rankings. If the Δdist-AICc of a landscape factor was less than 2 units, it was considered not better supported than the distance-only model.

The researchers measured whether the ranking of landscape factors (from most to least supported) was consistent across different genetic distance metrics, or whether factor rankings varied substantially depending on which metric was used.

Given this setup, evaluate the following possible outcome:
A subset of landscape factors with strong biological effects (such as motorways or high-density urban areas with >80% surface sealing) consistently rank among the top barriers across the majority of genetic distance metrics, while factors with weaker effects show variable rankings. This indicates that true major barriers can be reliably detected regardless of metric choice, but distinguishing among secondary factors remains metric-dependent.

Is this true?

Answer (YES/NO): NO